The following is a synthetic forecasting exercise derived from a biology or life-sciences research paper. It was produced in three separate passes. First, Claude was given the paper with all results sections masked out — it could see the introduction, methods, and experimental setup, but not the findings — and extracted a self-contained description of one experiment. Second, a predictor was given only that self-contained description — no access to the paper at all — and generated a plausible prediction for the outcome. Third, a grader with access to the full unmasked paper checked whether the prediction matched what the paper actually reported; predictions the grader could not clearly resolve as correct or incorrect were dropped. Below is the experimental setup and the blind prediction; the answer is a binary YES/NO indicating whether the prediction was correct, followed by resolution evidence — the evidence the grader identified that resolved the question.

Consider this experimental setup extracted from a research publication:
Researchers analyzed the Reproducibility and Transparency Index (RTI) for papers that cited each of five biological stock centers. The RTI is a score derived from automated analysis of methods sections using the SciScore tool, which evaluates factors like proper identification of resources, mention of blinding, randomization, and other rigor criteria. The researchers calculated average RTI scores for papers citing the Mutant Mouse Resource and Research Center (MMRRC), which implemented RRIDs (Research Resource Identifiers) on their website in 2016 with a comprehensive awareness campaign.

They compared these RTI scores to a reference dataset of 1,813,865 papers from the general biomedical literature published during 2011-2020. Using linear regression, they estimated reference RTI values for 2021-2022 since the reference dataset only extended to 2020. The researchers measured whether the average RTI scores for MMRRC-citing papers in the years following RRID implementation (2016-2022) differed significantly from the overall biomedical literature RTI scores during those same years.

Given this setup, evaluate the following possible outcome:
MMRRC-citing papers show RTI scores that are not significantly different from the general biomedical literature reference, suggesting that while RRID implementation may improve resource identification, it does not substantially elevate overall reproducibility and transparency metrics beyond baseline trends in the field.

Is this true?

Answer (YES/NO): NO